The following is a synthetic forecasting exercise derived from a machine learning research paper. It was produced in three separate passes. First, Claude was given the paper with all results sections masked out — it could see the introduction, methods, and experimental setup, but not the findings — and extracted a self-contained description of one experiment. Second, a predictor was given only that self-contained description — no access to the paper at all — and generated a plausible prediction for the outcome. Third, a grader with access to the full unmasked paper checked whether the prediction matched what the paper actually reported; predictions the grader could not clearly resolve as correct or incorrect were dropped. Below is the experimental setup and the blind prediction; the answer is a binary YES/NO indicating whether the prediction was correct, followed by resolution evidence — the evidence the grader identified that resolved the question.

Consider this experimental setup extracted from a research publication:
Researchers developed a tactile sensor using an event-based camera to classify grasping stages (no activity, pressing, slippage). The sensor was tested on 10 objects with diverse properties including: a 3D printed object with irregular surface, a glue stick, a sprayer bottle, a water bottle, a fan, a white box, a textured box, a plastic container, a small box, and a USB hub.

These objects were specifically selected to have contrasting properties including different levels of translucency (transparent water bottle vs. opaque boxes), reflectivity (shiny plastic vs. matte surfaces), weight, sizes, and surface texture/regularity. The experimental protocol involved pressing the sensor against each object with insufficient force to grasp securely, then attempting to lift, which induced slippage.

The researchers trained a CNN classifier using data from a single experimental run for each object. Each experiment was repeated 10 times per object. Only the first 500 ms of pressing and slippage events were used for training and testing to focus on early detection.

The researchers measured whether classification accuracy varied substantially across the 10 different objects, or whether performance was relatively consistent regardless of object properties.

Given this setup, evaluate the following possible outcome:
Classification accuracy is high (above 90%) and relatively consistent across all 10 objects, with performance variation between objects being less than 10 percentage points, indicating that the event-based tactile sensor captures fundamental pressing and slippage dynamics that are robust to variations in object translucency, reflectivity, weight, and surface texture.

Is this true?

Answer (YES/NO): YES